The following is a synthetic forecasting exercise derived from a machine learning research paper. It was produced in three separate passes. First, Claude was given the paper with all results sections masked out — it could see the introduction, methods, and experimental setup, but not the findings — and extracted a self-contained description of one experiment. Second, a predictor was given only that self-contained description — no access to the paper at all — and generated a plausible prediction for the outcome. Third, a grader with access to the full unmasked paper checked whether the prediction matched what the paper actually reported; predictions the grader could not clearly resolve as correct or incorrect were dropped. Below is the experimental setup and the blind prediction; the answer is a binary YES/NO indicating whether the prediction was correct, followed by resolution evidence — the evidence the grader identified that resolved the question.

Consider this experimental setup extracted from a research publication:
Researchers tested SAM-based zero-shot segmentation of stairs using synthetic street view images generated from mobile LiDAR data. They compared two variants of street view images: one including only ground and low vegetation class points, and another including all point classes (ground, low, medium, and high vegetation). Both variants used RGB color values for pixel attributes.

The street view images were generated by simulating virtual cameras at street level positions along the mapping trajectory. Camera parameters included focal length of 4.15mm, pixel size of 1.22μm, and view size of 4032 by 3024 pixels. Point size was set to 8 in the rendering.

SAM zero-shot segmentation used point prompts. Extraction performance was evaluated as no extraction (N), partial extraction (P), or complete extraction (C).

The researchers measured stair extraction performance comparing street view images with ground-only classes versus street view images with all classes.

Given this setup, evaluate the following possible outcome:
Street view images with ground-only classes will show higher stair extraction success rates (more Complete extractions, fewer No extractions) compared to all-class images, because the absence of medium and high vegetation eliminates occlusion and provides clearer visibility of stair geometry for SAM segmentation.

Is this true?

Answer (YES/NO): NO